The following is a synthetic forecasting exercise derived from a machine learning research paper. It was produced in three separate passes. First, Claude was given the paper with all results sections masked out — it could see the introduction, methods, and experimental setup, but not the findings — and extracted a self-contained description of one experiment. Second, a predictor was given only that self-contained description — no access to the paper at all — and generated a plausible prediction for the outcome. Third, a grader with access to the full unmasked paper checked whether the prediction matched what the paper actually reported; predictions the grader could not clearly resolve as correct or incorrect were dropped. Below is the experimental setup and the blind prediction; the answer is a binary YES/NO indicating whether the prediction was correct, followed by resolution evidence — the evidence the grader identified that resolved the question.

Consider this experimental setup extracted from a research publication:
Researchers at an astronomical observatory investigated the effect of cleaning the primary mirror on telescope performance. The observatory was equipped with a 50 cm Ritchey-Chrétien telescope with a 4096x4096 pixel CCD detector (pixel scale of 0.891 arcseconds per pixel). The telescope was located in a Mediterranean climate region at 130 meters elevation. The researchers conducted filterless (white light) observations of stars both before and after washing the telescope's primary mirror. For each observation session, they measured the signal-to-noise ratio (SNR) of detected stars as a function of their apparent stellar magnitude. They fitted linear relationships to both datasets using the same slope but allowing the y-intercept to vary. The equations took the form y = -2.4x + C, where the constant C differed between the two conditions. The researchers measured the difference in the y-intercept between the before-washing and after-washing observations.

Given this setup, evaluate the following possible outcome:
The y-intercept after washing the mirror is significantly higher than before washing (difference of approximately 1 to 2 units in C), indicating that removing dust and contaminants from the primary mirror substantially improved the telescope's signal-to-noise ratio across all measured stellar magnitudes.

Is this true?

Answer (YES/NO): NO